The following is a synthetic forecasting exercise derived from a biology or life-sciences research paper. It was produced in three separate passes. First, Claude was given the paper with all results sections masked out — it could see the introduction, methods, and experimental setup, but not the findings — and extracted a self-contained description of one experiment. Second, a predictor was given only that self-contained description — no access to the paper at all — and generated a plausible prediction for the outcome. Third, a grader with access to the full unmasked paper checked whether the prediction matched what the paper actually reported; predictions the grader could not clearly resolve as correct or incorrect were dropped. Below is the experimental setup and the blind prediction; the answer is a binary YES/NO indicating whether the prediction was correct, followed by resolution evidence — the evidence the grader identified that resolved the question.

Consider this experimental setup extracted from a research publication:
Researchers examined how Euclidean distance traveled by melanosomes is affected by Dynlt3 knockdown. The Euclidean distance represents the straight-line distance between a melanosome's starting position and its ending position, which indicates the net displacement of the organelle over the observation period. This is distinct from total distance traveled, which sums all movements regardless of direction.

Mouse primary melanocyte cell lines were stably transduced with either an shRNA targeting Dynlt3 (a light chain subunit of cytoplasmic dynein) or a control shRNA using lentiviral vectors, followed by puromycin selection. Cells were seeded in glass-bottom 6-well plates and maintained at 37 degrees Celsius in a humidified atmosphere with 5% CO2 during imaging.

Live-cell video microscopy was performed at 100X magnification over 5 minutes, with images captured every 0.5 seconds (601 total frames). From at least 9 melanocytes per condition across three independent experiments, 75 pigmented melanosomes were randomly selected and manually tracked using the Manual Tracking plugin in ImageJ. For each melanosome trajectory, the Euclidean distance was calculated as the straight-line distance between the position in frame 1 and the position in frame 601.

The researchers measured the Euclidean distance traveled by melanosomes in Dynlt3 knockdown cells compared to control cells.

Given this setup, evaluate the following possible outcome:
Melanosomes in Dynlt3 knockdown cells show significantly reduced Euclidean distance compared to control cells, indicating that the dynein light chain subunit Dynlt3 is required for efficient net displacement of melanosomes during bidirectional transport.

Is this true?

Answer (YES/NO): NO